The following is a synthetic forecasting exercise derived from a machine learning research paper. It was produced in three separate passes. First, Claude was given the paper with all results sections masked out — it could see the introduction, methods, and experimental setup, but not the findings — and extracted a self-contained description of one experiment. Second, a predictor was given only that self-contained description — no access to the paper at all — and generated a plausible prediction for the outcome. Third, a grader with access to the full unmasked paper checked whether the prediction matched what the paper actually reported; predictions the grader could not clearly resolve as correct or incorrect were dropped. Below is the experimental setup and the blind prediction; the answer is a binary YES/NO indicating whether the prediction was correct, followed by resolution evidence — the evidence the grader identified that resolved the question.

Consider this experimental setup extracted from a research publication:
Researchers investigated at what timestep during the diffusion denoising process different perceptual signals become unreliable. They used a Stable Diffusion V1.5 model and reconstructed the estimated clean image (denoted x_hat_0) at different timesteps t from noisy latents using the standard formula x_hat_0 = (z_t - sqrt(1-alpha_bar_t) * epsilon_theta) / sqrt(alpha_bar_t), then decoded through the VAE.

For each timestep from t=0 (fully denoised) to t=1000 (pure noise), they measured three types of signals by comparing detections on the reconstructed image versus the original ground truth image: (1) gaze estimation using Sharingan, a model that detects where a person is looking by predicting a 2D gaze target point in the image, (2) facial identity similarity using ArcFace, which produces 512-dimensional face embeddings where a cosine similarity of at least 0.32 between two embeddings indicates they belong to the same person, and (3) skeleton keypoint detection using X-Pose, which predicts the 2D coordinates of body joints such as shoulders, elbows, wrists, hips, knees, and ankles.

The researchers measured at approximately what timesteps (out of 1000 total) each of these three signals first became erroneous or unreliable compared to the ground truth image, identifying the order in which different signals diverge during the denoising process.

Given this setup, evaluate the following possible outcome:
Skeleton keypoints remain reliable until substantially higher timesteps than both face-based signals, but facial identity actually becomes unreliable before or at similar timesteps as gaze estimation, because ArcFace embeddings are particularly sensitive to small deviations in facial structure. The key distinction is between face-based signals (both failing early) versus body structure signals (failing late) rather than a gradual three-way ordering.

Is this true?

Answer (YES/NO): NO